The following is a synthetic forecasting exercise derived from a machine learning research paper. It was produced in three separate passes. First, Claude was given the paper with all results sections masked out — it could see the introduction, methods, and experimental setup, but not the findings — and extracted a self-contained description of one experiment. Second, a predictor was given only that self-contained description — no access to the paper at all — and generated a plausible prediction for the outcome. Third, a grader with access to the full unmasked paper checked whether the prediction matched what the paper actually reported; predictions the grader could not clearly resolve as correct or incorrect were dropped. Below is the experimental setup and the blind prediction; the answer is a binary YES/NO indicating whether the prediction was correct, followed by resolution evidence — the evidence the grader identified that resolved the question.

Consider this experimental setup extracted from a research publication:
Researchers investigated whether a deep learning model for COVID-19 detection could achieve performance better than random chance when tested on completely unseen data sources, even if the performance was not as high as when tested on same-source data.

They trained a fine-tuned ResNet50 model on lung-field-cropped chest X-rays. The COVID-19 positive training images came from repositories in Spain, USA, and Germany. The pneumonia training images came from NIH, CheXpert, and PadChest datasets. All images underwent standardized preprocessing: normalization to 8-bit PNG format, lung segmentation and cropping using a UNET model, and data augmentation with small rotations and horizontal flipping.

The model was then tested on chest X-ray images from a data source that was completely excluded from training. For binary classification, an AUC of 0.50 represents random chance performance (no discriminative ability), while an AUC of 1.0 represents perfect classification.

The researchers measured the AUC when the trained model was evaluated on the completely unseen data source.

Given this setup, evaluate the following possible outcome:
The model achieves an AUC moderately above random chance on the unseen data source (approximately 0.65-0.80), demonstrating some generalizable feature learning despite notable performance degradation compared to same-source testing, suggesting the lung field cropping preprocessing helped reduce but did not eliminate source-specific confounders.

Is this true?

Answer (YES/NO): NO